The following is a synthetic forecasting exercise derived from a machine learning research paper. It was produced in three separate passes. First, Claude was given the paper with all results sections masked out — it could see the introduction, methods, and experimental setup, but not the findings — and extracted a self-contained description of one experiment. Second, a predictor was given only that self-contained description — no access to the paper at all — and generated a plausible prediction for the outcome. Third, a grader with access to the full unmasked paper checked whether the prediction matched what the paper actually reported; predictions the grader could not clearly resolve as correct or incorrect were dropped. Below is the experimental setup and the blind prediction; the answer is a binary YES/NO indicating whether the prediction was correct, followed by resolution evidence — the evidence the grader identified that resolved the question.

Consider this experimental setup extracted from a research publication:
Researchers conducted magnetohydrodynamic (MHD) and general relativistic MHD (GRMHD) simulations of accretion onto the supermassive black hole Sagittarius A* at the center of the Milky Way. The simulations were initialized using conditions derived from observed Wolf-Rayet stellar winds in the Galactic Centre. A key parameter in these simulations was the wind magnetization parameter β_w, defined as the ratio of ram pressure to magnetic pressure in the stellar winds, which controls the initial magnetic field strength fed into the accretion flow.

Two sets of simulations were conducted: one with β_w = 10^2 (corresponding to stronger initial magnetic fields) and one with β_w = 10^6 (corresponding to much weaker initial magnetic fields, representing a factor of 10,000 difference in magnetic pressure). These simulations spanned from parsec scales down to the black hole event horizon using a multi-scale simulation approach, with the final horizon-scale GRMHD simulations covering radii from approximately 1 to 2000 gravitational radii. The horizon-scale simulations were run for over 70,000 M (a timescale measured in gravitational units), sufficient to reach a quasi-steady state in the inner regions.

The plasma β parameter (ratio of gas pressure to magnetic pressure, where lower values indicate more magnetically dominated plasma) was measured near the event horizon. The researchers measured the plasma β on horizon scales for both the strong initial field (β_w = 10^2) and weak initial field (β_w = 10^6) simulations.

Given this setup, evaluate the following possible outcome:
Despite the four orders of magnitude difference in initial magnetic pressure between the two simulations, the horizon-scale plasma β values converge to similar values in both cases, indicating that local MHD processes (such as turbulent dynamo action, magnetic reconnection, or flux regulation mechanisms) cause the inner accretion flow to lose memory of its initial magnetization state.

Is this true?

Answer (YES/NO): YES